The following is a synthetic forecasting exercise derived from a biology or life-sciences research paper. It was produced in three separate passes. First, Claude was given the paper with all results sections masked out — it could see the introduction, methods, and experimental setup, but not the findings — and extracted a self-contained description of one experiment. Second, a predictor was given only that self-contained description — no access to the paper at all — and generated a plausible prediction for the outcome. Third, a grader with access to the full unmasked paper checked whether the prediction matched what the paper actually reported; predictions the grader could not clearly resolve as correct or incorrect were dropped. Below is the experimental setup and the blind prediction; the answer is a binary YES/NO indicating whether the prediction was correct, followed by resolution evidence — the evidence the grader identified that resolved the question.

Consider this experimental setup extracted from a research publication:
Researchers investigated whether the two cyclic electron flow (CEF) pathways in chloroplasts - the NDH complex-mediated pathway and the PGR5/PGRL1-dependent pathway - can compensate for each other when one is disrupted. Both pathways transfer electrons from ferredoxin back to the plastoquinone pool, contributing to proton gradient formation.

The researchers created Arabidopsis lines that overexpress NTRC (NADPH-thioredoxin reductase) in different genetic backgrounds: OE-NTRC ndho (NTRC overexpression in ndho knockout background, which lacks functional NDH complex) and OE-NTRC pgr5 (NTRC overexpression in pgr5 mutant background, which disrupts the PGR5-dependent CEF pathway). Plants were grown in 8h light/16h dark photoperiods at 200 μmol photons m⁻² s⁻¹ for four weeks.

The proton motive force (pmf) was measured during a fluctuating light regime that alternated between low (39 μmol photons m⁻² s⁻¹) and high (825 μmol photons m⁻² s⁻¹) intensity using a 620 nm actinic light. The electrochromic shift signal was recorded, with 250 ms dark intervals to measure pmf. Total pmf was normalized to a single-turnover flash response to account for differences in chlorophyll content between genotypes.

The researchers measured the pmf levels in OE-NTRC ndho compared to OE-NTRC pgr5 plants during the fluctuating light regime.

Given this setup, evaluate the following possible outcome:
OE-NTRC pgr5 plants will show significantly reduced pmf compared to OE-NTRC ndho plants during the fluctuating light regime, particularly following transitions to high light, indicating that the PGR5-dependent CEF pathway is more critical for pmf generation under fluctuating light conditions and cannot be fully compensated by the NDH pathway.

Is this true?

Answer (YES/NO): NO